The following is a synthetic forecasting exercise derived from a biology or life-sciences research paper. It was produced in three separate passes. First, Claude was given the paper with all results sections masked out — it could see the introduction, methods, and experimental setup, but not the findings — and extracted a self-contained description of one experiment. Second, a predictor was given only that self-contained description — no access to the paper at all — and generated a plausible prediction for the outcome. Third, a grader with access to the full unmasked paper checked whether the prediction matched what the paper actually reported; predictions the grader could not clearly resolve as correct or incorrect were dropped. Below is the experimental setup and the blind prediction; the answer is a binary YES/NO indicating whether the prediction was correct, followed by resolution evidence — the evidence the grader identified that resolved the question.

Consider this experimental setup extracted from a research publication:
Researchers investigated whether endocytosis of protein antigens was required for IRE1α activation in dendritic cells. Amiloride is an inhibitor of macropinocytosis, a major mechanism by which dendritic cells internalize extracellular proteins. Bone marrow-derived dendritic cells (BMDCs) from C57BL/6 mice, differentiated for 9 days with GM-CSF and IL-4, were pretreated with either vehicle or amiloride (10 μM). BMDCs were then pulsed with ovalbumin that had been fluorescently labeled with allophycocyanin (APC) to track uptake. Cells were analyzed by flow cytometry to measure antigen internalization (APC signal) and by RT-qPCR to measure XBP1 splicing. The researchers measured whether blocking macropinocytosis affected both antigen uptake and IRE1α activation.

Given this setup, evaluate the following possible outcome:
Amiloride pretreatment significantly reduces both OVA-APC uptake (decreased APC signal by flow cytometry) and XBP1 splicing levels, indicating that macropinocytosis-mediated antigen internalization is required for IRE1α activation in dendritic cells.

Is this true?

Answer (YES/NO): YES